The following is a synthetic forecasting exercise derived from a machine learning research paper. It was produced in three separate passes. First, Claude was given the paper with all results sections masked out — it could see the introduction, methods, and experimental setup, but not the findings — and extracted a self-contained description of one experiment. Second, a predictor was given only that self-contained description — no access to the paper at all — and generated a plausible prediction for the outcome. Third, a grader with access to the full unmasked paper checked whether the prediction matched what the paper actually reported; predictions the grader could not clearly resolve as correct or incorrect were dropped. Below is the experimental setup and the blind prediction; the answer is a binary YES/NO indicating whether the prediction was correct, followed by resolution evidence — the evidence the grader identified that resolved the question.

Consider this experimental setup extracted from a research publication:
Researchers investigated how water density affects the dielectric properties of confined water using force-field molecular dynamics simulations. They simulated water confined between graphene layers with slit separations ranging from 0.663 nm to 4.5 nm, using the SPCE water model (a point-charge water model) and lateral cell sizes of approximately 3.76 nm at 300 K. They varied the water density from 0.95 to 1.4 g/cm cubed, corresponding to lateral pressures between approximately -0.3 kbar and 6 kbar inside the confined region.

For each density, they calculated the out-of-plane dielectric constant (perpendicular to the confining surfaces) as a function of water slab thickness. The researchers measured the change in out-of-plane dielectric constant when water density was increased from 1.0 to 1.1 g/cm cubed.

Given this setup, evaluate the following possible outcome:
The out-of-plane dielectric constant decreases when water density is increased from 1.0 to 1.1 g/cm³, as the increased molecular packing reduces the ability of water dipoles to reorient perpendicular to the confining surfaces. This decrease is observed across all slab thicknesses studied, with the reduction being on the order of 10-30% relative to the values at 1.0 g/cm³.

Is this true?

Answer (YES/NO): NO